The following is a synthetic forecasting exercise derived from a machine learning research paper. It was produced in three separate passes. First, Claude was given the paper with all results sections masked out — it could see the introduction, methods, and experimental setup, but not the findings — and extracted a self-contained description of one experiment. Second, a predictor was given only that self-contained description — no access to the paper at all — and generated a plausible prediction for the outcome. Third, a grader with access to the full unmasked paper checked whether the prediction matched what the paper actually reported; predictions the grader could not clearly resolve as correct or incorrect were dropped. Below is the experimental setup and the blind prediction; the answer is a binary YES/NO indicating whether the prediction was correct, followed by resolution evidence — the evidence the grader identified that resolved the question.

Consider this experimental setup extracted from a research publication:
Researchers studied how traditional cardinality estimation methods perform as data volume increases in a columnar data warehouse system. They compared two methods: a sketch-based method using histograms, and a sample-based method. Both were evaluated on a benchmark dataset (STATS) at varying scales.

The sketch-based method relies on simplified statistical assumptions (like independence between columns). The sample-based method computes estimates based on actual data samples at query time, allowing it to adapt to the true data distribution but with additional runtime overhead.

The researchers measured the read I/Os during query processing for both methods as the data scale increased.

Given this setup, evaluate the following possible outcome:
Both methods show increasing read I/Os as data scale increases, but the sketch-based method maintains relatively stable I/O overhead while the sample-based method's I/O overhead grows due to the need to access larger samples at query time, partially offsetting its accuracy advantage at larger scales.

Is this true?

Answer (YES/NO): NO